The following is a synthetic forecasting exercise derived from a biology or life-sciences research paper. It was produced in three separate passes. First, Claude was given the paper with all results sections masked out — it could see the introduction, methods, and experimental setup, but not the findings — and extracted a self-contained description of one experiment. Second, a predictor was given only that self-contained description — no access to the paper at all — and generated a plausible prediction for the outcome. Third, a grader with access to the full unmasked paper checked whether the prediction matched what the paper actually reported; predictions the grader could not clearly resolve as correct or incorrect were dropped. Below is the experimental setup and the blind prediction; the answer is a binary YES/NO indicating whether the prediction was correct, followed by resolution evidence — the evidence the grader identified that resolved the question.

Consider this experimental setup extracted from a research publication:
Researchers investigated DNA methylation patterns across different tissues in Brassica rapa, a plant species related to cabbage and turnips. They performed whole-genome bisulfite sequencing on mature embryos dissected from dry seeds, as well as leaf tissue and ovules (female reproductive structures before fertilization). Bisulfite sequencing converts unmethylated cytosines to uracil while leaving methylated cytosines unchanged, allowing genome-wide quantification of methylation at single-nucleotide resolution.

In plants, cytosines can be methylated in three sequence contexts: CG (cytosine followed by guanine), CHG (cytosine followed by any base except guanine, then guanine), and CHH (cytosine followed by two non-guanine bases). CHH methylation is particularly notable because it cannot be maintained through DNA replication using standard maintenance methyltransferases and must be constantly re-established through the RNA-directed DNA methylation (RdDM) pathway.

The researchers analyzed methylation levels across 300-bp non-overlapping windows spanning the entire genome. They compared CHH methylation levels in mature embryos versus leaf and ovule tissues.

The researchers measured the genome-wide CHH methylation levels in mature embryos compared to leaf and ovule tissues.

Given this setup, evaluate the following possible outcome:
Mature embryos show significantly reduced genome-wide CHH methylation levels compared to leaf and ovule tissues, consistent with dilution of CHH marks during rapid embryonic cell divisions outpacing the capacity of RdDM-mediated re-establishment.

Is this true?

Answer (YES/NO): NO